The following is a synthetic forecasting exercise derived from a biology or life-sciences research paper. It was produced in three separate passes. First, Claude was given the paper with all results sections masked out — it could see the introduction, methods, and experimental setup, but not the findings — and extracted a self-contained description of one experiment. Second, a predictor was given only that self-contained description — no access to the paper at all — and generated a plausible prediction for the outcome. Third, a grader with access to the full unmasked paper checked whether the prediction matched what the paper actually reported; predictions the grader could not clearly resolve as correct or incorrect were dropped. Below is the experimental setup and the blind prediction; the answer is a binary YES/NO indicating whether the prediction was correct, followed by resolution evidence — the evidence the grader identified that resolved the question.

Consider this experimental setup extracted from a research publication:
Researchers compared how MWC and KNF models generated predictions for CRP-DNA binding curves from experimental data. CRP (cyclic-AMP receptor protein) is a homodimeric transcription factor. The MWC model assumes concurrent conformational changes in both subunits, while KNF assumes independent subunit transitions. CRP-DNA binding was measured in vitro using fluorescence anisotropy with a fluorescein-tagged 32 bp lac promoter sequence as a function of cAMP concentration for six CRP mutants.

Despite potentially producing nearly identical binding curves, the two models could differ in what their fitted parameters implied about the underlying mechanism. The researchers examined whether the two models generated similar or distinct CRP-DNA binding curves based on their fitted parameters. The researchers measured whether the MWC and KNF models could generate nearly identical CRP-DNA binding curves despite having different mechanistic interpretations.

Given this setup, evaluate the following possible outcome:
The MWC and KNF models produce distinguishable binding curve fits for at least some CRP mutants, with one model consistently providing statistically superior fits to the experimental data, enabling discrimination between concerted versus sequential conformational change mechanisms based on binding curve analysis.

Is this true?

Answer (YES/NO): NO